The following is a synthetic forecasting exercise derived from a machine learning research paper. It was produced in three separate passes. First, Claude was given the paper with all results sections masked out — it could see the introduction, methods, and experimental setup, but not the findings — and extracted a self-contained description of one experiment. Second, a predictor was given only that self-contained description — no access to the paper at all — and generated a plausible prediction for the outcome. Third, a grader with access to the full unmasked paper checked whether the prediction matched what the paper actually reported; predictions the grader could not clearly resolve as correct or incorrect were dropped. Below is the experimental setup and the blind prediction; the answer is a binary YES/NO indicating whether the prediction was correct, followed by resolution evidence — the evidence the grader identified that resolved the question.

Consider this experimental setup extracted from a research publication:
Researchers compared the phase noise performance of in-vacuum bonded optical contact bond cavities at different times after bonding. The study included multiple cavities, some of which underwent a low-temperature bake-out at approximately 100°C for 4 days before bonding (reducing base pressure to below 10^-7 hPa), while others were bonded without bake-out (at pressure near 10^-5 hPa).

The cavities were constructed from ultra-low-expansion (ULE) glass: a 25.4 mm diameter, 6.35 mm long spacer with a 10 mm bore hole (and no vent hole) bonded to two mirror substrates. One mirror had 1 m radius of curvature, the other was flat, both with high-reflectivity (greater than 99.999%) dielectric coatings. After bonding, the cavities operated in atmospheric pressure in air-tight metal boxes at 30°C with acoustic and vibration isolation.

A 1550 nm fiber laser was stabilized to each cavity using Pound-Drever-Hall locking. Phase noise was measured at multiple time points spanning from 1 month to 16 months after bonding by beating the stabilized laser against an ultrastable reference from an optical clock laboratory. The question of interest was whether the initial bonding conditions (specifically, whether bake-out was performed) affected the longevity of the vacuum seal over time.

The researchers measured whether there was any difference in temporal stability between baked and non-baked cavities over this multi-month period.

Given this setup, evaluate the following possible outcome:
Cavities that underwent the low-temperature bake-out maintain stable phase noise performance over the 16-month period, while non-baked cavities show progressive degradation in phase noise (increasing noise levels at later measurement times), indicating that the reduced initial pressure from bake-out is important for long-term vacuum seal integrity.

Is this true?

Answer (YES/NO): NO